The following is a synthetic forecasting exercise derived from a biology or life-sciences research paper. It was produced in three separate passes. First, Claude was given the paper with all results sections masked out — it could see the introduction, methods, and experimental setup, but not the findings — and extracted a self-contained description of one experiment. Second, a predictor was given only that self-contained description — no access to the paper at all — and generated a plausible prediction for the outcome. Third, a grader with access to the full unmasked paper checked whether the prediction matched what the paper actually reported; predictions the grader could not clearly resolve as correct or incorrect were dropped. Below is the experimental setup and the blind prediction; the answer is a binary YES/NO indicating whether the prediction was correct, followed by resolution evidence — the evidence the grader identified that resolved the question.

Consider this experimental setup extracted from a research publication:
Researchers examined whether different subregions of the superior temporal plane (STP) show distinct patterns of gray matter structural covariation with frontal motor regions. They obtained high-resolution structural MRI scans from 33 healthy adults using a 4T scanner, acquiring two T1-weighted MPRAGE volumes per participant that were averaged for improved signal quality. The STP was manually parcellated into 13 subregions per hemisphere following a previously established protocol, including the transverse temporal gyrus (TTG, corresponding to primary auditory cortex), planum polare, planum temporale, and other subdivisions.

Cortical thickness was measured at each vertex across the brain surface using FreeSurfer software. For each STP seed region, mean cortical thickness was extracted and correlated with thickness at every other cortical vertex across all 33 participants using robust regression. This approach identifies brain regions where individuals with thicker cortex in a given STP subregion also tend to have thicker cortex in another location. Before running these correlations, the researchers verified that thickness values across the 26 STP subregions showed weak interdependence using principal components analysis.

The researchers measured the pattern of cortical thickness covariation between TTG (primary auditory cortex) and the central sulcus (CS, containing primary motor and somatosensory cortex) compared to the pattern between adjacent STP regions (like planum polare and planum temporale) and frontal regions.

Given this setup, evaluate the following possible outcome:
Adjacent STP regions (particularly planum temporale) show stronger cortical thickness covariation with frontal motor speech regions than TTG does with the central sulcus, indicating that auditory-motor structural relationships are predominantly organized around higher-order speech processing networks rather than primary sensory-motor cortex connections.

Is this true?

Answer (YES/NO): NO